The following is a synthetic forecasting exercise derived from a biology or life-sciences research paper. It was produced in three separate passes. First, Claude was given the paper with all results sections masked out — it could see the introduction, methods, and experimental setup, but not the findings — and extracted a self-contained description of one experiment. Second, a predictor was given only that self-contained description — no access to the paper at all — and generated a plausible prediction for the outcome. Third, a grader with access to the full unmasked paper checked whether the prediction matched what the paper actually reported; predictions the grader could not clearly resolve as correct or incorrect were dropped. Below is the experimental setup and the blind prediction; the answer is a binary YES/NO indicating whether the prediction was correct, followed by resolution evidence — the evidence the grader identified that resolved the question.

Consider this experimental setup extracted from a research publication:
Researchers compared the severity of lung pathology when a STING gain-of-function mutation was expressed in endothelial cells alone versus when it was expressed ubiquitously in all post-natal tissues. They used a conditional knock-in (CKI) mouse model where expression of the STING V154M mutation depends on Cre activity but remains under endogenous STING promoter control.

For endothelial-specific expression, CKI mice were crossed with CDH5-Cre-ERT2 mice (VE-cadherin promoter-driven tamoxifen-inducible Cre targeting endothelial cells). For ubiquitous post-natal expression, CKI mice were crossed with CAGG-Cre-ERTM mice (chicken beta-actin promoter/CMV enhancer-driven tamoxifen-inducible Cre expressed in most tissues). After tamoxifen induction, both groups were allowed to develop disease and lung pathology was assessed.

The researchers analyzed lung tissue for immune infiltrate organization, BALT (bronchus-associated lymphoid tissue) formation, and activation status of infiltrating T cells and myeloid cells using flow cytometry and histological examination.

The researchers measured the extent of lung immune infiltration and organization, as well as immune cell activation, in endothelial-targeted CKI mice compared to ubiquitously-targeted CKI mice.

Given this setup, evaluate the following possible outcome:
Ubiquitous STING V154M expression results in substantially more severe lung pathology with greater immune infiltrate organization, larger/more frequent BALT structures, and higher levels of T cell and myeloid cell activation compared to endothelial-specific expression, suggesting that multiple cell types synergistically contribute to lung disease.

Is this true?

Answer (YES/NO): YES